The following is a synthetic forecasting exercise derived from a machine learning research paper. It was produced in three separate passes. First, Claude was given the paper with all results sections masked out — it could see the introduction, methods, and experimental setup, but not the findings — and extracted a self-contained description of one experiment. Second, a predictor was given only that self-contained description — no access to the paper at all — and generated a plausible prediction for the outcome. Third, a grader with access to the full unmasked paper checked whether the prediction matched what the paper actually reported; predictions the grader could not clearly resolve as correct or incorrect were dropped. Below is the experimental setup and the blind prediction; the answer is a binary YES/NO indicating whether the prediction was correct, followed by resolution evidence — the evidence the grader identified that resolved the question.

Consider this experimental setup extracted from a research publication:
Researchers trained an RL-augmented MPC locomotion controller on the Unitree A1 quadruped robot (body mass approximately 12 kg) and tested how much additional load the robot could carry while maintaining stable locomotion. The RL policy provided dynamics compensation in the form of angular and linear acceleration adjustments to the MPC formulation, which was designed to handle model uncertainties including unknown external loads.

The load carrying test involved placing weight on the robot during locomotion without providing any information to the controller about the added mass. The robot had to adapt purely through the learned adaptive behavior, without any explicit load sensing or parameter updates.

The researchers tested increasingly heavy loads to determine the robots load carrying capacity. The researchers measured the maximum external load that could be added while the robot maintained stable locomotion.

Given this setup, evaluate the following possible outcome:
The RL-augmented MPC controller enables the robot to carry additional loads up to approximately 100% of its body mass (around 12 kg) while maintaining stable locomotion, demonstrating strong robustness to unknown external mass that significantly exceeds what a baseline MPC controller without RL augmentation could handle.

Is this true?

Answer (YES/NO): NO